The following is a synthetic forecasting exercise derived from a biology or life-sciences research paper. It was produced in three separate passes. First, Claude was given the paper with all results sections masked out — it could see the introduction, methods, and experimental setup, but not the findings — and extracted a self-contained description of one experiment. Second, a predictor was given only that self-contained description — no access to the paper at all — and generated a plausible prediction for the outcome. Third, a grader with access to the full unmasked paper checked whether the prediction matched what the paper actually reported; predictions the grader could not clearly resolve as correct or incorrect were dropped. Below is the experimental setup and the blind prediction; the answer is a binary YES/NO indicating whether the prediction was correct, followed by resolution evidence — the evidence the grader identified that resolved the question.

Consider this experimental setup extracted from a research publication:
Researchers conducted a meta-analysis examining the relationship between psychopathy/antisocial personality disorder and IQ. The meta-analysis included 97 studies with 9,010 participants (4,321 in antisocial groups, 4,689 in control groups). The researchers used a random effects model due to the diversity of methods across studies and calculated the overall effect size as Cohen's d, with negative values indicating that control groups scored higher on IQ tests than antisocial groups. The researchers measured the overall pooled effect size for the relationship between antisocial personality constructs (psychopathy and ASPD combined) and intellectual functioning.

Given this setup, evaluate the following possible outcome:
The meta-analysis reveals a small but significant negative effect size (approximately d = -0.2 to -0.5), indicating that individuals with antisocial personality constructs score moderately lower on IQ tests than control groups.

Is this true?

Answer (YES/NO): NO